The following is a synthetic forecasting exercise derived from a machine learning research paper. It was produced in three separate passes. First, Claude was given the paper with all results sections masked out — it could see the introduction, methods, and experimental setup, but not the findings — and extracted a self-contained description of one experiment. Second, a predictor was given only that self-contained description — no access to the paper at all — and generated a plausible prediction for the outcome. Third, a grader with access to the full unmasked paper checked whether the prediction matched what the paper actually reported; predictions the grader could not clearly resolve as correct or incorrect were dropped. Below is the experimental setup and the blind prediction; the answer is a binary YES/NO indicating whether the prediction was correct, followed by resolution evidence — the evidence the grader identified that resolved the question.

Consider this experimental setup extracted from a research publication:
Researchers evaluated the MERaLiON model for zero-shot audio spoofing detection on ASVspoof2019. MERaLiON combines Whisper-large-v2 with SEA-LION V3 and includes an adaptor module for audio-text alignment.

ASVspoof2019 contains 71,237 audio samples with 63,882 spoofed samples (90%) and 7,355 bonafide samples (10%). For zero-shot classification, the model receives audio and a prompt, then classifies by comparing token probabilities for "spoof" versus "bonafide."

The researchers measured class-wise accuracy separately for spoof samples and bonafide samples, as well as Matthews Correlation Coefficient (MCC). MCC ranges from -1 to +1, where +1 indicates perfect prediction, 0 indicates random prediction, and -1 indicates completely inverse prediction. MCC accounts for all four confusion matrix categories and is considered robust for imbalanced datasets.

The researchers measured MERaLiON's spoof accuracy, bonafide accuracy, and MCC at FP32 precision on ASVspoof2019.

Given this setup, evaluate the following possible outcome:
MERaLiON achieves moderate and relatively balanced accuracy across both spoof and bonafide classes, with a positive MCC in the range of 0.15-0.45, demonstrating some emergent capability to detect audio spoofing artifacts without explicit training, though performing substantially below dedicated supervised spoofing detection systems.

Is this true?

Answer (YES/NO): NO